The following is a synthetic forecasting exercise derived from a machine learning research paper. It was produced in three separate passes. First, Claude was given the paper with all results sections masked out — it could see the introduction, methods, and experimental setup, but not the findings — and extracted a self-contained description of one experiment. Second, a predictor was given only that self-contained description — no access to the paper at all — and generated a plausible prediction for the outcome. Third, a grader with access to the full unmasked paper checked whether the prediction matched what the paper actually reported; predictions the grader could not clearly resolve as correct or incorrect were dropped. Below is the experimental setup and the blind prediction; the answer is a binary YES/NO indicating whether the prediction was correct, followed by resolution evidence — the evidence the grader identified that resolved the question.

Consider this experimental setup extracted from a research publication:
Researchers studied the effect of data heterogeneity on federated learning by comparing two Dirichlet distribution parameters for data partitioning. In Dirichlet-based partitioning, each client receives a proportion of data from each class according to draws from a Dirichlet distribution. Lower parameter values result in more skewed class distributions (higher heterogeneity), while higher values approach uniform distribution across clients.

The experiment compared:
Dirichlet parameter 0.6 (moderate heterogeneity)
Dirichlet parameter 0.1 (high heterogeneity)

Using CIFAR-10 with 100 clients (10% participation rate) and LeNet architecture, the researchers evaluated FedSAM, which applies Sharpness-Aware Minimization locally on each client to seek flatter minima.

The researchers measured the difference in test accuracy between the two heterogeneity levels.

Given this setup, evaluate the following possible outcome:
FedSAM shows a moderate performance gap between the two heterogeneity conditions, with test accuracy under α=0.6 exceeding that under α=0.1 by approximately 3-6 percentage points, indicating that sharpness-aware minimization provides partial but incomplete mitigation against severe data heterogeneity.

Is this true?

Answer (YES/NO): YES